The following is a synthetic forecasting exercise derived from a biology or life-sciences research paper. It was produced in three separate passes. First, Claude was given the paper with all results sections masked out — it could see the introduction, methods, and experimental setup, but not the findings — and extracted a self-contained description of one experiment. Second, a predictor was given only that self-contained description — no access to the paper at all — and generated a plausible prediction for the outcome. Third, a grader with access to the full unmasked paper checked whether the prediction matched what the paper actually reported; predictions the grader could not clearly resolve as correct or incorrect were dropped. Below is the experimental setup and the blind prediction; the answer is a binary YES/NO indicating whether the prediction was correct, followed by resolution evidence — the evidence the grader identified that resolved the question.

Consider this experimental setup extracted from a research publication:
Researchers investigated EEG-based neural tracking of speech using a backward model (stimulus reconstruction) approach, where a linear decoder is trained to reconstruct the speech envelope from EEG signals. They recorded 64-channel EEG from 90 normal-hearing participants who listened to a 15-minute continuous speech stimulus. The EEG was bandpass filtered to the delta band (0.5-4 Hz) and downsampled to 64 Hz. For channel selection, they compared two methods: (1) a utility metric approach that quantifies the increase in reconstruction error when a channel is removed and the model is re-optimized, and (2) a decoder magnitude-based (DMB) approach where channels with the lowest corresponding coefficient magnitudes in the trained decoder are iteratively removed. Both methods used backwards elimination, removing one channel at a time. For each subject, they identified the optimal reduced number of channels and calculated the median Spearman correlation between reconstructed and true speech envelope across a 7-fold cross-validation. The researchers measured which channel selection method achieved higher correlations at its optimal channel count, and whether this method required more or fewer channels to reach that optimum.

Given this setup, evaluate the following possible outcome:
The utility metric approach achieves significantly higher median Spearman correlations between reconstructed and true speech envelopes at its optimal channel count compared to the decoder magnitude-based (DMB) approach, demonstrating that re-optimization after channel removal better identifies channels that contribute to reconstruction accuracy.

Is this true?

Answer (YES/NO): YES